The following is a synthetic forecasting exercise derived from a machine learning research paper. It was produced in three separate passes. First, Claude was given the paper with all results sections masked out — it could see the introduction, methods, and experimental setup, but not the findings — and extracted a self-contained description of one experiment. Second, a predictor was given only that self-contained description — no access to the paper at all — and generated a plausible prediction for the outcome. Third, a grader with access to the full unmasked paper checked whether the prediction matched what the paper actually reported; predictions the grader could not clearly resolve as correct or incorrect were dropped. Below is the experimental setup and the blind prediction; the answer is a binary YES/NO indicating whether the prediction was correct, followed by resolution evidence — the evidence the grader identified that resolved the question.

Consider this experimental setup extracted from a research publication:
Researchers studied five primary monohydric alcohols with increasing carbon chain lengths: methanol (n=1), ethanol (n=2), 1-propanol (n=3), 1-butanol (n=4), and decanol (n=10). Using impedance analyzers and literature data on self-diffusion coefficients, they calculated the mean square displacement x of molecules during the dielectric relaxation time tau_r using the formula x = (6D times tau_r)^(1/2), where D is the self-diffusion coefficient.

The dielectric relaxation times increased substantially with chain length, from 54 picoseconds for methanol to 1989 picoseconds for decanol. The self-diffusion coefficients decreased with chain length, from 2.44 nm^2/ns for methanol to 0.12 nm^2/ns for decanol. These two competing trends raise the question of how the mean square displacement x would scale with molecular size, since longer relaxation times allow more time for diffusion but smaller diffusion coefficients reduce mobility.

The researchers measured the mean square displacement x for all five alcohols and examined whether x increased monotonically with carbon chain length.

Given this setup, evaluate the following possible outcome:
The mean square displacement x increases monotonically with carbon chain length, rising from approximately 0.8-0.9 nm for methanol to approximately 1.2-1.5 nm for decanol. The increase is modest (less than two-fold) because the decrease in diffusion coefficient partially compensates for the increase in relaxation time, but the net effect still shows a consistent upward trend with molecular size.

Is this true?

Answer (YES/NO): NO